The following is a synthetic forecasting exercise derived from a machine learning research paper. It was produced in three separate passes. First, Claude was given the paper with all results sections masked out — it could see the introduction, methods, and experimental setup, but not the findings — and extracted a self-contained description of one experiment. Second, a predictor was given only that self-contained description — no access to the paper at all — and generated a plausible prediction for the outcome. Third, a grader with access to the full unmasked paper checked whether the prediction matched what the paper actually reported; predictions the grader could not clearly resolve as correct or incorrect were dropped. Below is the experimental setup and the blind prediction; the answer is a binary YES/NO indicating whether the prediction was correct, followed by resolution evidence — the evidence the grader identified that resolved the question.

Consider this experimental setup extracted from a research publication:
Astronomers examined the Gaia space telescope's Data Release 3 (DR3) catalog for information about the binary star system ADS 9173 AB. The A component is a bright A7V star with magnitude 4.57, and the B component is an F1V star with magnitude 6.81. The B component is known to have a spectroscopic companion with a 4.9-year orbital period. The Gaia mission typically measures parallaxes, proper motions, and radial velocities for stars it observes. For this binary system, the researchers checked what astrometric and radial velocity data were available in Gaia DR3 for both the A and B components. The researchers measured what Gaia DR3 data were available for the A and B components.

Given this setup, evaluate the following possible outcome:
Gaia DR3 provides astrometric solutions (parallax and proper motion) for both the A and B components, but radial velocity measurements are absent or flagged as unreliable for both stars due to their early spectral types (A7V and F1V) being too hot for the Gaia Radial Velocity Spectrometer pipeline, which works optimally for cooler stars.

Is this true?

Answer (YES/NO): NO